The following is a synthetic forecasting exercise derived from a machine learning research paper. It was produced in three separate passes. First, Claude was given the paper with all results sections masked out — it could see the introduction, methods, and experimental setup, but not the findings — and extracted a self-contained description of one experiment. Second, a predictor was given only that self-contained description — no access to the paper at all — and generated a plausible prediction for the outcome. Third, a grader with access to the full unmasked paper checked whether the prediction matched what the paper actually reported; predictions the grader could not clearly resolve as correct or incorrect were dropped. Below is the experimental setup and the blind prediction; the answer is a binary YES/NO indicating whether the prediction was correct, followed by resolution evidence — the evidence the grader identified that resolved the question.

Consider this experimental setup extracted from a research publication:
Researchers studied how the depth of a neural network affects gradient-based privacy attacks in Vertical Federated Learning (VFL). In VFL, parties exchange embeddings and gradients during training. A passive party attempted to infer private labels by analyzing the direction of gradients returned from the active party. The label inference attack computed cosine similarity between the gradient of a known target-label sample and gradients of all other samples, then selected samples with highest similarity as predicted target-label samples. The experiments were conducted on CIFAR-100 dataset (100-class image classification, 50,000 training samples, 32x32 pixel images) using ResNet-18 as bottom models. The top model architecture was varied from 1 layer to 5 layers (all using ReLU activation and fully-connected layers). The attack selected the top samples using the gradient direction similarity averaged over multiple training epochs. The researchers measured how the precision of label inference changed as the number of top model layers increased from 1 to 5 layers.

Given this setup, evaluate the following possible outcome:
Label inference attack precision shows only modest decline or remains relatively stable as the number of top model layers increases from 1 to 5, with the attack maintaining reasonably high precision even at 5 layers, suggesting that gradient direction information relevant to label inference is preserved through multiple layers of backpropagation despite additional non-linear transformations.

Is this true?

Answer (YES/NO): NO